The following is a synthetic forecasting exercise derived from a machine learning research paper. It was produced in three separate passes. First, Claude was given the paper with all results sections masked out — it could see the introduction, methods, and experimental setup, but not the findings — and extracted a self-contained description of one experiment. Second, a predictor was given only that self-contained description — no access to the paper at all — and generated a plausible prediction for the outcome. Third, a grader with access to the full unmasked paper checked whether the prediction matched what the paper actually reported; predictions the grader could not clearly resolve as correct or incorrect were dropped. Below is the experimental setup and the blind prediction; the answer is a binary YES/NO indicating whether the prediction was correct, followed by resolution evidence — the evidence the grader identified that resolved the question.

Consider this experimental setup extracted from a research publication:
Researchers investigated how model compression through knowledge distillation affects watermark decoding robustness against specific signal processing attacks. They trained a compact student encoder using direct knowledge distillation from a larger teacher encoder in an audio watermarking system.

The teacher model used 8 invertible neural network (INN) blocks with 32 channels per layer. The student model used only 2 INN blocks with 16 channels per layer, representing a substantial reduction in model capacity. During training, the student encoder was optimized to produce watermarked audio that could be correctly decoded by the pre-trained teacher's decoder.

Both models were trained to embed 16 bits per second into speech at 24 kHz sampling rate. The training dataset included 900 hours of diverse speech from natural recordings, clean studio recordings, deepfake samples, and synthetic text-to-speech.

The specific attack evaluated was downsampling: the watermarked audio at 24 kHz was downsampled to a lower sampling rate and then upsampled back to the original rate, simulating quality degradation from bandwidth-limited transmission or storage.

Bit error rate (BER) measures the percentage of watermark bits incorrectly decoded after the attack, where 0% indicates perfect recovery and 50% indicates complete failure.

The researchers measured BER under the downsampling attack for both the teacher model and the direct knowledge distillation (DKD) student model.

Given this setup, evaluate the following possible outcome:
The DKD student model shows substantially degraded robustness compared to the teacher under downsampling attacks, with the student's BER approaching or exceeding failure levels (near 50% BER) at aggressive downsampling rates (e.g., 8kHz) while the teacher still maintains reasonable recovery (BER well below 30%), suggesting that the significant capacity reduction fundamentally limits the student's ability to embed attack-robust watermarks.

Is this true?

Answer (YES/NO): NO